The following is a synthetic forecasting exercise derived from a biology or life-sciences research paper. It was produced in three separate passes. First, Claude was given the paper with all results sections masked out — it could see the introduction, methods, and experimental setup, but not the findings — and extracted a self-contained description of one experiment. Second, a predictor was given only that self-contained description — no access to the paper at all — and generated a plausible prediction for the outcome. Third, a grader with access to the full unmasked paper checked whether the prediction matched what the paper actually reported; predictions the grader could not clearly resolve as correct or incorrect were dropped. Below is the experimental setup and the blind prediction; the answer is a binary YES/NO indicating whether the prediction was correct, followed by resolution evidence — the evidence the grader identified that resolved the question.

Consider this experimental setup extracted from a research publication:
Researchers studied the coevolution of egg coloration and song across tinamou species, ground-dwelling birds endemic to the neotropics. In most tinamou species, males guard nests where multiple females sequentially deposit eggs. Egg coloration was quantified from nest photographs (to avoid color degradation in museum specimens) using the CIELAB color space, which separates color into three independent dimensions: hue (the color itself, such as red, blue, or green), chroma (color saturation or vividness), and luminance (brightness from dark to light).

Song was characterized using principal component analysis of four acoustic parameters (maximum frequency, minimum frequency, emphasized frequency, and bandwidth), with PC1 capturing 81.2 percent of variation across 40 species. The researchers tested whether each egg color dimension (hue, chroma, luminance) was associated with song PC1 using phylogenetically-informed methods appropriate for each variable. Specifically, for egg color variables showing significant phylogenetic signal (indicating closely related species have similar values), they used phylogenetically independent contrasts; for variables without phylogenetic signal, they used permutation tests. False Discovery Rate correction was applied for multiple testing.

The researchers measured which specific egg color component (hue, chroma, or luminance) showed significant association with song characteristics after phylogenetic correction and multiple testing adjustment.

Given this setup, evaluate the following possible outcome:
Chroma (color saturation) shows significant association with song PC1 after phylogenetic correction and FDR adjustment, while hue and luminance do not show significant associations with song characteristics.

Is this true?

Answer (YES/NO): NO